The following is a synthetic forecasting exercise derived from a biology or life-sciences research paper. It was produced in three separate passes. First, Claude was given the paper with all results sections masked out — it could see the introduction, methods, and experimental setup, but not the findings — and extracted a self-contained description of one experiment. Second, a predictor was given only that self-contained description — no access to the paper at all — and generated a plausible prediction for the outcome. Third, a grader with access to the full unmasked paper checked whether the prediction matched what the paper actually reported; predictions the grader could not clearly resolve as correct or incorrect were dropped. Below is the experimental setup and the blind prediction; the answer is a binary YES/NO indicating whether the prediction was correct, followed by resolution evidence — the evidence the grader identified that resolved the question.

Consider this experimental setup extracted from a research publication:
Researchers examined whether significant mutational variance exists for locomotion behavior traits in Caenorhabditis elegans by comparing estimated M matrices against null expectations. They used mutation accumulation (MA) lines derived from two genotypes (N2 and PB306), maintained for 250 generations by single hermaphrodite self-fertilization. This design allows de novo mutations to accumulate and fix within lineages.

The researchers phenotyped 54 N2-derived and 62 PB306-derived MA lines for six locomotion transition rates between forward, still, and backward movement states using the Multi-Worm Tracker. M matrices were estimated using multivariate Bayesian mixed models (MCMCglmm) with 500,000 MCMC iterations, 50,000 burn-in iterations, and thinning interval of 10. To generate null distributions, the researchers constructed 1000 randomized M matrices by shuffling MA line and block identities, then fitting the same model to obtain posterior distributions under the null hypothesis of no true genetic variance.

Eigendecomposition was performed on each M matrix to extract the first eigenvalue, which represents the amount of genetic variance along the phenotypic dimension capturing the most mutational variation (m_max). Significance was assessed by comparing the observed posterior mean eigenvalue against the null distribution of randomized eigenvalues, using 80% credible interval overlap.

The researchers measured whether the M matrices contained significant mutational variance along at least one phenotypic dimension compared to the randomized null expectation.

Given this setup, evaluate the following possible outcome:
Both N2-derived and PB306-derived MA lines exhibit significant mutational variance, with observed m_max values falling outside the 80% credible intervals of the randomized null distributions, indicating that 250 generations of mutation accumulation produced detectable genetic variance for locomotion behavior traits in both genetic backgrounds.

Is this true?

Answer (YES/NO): YES